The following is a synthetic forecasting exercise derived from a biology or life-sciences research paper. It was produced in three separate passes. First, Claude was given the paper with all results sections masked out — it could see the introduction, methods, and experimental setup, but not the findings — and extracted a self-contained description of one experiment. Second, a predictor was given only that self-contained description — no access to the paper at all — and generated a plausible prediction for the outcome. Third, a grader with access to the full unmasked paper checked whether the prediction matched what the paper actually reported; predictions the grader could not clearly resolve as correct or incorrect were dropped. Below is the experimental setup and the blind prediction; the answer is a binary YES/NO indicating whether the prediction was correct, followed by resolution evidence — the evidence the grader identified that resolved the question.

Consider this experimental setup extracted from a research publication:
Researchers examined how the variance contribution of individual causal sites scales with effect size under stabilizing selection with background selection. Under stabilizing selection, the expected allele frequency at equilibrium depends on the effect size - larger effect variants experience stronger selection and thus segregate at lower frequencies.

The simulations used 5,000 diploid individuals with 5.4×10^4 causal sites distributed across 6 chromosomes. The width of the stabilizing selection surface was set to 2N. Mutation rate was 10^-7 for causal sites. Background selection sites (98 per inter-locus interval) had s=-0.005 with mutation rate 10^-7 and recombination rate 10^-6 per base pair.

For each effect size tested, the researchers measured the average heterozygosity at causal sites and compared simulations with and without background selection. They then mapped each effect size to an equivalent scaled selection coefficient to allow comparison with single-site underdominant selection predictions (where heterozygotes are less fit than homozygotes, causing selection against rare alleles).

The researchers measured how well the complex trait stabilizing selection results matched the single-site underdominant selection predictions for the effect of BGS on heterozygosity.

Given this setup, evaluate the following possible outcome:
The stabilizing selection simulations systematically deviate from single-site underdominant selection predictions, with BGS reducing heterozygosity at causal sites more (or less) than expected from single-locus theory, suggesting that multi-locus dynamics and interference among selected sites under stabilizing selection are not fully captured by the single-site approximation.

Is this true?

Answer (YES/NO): NO